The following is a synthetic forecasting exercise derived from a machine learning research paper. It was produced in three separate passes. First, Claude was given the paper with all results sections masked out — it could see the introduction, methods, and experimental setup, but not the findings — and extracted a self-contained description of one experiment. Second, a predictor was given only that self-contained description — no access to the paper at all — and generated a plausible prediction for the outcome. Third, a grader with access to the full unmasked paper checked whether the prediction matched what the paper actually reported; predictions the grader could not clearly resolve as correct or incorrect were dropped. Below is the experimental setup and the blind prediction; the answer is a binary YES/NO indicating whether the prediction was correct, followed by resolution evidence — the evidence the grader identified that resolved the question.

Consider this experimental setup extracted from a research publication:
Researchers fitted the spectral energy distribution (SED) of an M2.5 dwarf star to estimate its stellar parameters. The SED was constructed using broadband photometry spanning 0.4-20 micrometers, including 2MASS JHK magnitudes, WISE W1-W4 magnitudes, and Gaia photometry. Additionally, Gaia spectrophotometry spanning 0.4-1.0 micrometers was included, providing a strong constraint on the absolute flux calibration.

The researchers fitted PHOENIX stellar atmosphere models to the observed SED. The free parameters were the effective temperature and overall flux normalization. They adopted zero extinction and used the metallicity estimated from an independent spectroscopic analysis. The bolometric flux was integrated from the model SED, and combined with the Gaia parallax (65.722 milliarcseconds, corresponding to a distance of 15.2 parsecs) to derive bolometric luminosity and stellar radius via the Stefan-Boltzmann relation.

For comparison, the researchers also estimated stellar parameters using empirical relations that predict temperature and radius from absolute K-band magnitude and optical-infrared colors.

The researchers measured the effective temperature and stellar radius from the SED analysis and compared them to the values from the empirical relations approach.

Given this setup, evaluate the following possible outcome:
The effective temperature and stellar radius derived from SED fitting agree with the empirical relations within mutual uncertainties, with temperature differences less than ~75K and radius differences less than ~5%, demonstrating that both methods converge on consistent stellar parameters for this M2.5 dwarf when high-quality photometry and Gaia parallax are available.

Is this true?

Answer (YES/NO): YES